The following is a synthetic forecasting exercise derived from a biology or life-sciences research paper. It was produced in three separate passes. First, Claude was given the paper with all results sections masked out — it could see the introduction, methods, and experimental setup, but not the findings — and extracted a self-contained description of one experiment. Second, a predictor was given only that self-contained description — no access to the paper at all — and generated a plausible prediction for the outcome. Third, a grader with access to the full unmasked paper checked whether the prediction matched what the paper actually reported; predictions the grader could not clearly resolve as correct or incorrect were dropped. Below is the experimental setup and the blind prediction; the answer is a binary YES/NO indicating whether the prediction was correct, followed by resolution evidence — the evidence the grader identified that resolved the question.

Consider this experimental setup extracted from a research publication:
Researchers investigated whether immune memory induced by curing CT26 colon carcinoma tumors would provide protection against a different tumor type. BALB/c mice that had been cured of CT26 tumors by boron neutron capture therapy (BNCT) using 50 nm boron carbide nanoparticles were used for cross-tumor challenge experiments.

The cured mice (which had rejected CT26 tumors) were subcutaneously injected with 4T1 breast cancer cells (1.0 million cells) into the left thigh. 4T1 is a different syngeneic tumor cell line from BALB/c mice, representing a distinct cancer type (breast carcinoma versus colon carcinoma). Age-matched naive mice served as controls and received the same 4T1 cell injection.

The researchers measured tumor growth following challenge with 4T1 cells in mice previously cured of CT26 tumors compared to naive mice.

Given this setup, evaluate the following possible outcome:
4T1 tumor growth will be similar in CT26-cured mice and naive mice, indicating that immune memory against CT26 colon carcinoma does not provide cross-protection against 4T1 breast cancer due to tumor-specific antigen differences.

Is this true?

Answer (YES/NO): NO